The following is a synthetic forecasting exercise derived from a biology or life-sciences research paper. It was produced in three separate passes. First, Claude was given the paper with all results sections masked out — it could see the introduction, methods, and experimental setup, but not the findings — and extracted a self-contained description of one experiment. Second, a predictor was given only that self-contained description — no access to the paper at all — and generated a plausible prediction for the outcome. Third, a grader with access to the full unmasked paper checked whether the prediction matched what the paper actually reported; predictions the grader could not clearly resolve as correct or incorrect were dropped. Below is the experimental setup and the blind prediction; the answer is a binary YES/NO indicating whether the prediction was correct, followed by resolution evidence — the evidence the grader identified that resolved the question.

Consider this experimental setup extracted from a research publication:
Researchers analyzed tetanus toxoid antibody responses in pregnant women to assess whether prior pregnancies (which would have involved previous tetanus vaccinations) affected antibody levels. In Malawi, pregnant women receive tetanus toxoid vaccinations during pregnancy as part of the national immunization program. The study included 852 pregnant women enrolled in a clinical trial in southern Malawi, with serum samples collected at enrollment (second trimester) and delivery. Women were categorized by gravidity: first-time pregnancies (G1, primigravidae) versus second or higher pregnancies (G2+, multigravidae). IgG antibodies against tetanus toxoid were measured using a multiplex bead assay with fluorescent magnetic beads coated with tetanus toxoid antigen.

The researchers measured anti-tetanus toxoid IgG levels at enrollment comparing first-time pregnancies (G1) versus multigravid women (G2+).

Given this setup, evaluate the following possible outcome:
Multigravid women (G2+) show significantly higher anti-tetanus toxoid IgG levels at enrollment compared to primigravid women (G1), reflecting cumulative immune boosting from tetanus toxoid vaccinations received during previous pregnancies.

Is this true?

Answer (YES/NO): YES